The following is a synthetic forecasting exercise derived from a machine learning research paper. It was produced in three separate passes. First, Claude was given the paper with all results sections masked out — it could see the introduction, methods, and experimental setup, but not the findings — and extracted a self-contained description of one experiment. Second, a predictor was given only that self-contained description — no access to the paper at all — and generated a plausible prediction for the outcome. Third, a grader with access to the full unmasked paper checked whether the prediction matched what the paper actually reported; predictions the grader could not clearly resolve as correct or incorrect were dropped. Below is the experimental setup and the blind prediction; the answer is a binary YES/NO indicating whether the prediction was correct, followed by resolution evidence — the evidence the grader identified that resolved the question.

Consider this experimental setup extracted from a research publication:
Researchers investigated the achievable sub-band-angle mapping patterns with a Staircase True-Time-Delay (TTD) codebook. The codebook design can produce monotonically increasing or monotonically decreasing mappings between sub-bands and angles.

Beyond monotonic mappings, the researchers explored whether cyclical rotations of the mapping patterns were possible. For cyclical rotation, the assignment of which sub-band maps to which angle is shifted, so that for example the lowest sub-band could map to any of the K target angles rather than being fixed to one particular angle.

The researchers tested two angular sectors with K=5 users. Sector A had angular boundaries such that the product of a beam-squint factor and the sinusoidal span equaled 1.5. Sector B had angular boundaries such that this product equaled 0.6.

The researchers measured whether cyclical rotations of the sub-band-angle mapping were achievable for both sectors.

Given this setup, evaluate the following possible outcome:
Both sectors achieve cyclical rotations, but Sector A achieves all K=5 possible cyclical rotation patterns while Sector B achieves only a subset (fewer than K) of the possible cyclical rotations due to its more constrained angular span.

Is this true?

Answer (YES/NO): NO